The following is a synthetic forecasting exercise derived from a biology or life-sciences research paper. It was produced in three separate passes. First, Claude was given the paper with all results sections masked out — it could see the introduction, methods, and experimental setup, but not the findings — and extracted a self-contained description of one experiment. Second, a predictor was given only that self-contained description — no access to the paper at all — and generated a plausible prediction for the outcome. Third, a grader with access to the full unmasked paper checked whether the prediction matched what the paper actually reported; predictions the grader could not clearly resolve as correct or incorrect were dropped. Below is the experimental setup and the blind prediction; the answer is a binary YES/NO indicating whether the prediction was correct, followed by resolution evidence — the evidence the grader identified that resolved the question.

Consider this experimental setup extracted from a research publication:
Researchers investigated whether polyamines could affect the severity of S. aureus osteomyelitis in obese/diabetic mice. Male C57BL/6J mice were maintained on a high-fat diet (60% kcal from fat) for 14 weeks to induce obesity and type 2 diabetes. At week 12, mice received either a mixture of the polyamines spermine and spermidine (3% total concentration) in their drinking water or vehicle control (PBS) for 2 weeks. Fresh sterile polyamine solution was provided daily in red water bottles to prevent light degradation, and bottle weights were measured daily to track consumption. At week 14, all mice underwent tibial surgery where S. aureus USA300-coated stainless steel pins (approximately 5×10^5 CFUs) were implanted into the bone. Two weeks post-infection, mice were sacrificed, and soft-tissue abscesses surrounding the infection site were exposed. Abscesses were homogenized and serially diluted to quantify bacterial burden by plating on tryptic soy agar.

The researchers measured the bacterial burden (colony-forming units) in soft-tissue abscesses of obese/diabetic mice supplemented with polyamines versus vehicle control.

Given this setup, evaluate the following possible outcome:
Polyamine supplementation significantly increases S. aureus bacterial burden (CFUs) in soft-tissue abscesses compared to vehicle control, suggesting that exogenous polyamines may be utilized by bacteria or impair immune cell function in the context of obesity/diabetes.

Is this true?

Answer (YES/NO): NO